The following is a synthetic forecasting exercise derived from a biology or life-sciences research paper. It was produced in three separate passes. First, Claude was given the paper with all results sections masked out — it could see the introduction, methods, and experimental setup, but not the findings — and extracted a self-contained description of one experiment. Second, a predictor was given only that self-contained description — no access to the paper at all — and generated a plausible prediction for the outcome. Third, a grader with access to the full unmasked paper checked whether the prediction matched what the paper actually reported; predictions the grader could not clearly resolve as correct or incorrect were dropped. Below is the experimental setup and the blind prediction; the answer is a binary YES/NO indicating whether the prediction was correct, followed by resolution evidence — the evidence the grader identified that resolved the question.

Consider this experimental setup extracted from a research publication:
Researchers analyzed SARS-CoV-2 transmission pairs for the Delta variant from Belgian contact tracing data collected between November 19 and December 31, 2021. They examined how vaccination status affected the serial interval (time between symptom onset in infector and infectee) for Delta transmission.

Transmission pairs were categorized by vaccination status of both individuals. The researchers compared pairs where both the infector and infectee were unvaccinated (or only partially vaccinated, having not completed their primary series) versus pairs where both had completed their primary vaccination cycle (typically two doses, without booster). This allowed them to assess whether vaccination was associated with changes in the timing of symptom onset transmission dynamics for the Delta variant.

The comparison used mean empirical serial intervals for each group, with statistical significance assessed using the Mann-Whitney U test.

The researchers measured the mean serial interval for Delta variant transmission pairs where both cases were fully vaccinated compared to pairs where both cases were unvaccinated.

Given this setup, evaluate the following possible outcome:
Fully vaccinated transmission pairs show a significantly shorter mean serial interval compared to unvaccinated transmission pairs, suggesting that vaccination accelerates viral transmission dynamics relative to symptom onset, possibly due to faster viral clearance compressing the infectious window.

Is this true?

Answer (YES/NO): NO